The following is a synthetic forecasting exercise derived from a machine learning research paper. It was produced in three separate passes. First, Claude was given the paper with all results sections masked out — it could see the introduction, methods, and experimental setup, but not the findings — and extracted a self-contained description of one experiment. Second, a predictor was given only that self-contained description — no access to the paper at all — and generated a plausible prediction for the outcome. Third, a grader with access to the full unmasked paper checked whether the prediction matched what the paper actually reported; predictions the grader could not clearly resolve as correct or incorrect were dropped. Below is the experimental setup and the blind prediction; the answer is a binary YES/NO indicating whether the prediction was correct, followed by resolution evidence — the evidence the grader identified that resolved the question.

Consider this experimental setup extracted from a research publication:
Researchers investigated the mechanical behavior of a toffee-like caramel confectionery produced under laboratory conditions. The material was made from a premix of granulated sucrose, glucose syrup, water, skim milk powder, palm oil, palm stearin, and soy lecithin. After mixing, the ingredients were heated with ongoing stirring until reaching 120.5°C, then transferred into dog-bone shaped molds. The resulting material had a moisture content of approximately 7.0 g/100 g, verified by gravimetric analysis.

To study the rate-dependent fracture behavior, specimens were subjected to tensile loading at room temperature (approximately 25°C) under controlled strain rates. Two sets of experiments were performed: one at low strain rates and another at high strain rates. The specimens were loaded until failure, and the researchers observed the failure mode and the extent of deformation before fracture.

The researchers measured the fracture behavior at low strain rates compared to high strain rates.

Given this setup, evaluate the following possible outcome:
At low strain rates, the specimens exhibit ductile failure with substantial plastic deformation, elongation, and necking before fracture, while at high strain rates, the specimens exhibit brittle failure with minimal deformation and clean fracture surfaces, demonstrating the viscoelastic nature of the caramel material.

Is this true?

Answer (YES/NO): NO